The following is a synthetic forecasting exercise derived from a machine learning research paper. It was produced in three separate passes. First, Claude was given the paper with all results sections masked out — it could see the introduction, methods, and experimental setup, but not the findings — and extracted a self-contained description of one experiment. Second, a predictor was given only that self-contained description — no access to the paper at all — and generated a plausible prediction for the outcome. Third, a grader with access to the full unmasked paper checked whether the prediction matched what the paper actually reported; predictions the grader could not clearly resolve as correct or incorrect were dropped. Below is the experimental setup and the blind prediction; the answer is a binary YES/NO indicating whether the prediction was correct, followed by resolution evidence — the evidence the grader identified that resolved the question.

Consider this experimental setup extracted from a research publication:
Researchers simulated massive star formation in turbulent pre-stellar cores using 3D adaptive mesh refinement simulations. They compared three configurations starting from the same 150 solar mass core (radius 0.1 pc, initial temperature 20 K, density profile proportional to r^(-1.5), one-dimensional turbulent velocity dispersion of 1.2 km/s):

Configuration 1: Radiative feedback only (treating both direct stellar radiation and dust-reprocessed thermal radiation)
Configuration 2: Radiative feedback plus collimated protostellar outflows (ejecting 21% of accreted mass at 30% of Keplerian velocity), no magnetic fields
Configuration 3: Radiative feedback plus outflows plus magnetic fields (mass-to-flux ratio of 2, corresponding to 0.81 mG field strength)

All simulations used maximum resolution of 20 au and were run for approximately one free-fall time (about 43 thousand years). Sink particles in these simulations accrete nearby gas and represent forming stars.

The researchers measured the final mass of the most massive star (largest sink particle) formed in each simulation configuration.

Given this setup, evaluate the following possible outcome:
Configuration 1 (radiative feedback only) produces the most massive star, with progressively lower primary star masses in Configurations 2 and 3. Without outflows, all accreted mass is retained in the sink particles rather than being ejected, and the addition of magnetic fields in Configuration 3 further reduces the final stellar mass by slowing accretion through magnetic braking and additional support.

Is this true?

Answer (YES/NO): YES